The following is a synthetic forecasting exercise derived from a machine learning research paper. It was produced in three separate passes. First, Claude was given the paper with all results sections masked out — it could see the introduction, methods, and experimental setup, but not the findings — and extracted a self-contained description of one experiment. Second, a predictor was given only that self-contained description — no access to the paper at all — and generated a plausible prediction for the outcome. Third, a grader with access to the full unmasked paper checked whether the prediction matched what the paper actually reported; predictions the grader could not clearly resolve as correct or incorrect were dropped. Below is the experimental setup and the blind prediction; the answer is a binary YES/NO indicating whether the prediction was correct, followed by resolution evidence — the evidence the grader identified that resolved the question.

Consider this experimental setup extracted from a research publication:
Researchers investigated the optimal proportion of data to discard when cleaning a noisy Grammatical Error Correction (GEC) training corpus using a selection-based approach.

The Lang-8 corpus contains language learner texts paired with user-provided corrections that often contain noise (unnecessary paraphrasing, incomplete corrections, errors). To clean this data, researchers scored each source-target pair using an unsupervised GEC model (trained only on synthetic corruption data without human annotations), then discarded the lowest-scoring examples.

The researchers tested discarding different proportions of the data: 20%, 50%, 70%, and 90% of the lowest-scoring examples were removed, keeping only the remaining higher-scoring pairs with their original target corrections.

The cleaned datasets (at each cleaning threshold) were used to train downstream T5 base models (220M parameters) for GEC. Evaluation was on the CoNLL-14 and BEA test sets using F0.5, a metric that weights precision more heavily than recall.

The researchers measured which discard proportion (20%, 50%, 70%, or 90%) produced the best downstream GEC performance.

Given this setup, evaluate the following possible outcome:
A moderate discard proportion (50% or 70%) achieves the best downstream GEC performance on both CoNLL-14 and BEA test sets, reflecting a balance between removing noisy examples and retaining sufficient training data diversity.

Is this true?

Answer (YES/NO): YES